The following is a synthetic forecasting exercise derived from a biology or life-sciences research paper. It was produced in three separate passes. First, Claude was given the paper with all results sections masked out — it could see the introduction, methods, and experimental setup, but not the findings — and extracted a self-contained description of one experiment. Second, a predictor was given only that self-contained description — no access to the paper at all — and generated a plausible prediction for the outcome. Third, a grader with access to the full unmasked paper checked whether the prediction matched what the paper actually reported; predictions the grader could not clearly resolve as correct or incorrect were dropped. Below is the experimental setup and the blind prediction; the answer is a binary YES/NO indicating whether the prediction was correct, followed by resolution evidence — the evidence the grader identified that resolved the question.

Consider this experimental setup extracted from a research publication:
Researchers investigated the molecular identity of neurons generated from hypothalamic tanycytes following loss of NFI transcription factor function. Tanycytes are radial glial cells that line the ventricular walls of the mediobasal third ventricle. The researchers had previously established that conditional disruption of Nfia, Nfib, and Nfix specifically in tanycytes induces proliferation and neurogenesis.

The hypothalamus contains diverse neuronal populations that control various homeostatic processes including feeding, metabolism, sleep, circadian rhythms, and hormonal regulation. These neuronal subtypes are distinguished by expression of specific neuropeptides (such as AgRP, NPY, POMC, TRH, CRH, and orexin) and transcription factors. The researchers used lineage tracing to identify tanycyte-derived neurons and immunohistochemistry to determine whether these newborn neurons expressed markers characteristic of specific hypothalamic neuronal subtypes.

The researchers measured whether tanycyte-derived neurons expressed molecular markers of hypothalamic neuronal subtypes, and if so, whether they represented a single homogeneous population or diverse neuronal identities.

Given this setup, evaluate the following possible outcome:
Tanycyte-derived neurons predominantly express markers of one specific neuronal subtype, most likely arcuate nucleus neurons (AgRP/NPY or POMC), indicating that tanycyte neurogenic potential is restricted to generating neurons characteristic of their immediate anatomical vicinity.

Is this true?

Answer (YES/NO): NO